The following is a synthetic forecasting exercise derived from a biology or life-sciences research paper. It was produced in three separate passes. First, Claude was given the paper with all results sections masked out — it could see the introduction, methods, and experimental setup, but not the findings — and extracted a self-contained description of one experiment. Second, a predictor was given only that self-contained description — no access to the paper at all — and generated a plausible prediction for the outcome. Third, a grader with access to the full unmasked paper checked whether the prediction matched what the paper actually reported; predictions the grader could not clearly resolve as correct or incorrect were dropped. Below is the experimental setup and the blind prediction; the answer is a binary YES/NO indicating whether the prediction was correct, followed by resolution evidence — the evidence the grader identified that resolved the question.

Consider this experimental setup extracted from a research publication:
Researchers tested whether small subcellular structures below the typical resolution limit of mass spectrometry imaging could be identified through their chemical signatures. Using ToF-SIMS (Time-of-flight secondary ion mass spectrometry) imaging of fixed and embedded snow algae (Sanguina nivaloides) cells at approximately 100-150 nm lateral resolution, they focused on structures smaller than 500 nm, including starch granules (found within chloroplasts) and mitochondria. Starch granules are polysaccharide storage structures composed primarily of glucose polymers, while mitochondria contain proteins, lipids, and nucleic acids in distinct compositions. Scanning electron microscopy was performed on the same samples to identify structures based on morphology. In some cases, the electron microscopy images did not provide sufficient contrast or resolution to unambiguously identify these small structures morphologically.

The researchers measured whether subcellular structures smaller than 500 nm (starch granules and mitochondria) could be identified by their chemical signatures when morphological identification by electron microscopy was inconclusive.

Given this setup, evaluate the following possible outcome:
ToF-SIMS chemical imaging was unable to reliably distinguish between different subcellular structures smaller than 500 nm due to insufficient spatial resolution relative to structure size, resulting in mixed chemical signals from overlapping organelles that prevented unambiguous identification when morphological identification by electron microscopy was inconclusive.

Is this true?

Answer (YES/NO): NO